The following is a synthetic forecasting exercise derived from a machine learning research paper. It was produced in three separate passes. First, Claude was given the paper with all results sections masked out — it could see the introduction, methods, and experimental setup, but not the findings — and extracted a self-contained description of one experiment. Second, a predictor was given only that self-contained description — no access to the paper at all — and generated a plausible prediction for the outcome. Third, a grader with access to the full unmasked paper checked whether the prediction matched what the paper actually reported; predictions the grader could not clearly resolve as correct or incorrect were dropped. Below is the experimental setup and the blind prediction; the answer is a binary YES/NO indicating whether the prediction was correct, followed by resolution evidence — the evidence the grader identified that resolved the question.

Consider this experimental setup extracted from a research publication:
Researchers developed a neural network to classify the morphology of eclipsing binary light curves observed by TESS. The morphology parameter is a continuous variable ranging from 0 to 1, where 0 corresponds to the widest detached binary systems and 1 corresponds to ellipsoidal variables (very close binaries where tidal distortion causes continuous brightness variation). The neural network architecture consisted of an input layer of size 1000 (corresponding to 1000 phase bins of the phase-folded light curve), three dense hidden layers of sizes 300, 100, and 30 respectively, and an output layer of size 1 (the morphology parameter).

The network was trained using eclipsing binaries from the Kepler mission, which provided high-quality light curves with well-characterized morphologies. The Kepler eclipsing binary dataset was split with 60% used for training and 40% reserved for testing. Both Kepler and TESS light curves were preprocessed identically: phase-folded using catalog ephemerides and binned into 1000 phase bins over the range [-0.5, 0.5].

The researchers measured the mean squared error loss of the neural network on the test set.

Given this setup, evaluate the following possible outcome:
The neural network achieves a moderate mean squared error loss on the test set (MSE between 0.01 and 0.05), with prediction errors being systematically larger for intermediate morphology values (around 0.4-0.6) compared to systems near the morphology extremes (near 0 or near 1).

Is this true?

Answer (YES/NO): NO